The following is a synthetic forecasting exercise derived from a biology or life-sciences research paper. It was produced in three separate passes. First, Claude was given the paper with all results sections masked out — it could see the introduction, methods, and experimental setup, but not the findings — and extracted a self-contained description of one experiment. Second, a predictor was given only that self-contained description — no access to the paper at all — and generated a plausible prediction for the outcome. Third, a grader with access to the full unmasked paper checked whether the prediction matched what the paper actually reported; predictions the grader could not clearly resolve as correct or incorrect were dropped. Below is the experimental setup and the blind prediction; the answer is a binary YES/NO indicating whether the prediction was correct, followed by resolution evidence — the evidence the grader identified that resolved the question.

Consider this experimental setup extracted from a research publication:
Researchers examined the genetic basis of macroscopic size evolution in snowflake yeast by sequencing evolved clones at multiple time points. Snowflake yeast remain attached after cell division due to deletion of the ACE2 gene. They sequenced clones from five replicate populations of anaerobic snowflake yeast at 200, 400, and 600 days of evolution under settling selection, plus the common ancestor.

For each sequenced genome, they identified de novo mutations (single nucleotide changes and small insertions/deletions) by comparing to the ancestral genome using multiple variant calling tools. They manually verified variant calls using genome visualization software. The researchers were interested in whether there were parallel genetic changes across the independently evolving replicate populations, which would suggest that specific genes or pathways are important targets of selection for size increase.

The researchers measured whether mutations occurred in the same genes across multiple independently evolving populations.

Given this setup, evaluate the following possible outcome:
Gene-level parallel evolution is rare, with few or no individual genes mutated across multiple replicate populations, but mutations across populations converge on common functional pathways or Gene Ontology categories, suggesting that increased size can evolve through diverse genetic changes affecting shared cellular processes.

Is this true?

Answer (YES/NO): YES